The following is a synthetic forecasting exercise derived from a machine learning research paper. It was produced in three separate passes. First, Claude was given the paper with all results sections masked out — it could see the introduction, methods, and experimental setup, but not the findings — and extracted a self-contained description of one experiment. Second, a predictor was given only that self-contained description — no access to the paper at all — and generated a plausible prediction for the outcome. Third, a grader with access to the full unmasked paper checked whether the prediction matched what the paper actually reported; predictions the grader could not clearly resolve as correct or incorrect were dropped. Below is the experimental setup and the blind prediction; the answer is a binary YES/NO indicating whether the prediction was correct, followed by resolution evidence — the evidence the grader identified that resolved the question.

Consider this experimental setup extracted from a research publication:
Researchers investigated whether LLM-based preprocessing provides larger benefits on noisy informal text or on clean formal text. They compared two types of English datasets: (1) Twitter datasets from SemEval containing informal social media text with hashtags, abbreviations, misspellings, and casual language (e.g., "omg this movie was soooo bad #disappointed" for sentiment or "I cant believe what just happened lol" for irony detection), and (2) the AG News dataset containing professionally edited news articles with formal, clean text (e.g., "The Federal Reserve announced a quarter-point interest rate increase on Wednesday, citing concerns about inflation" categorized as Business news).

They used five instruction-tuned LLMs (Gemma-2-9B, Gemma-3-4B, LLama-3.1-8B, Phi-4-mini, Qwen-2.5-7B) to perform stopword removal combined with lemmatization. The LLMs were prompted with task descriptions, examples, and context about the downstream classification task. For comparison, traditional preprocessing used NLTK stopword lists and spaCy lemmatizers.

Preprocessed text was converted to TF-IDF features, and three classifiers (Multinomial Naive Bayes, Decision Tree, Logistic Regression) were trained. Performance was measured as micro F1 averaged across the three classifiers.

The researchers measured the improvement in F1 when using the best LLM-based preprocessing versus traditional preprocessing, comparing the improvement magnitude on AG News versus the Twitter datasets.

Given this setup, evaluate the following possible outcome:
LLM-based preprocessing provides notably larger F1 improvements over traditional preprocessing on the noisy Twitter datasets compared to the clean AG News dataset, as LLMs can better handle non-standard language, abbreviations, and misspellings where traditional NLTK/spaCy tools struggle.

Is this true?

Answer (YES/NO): NO